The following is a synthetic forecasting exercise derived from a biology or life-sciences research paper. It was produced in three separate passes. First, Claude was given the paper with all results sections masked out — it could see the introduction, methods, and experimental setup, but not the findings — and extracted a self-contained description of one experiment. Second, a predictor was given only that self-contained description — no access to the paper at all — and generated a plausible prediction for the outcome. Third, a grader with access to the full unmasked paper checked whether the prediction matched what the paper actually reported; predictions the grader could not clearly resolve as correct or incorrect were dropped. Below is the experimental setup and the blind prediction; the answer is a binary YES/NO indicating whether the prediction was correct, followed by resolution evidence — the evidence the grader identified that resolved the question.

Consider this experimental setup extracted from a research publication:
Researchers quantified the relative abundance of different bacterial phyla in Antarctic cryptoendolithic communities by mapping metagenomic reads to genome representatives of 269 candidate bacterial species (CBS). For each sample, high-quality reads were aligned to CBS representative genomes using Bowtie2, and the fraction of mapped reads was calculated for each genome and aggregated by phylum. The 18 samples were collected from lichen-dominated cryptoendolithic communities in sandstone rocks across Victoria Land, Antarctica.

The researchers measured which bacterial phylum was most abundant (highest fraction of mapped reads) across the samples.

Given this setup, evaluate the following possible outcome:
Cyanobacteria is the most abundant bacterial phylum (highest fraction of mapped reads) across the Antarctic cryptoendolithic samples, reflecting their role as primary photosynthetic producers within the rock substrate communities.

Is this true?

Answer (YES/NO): NO